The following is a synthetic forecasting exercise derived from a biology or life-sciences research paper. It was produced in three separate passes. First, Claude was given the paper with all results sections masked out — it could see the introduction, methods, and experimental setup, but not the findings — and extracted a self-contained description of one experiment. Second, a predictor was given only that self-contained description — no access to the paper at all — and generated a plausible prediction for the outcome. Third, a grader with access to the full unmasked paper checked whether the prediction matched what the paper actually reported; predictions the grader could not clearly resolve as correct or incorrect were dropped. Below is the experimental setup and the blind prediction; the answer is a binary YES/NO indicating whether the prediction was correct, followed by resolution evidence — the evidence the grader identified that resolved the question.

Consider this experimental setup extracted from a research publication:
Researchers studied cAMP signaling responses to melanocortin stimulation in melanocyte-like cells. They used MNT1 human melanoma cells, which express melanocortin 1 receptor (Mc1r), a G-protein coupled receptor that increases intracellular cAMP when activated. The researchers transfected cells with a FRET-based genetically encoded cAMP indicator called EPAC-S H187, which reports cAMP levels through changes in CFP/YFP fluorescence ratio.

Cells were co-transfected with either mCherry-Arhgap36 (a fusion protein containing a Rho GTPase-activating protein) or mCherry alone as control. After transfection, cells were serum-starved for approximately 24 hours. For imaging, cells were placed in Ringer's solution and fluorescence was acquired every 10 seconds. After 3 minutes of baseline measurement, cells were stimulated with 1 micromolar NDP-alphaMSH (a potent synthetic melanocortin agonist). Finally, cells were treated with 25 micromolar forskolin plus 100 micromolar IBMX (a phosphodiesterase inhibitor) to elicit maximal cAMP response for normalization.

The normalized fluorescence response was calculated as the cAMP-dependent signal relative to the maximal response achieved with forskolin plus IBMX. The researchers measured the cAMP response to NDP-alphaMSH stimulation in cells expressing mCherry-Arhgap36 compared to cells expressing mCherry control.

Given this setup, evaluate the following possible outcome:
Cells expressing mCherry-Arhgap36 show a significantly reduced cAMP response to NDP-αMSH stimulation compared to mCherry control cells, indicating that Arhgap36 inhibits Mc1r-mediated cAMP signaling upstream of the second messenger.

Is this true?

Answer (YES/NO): NO